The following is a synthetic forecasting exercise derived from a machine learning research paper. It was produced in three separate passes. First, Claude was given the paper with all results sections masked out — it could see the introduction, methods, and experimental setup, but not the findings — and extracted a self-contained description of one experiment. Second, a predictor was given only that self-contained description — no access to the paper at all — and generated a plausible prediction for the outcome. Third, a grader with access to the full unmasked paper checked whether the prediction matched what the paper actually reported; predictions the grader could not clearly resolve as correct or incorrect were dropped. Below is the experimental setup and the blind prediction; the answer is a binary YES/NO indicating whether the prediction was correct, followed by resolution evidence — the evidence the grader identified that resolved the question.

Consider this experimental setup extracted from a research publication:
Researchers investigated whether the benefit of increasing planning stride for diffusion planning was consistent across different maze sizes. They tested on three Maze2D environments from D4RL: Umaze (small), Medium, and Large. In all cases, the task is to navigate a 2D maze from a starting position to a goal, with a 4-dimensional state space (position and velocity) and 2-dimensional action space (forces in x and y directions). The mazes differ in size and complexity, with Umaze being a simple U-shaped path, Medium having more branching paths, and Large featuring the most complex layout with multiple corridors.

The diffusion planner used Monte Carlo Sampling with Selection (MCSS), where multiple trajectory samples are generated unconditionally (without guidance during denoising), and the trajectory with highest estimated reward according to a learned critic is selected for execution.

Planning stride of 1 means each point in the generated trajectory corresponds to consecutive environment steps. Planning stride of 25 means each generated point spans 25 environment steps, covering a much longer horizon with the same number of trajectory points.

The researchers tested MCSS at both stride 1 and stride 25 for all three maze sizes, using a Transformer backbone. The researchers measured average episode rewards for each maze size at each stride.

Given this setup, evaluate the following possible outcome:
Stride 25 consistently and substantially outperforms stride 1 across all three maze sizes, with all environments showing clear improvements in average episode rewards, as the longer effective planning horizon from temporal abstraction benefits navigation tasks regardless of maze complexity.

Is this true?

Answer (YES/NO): NO